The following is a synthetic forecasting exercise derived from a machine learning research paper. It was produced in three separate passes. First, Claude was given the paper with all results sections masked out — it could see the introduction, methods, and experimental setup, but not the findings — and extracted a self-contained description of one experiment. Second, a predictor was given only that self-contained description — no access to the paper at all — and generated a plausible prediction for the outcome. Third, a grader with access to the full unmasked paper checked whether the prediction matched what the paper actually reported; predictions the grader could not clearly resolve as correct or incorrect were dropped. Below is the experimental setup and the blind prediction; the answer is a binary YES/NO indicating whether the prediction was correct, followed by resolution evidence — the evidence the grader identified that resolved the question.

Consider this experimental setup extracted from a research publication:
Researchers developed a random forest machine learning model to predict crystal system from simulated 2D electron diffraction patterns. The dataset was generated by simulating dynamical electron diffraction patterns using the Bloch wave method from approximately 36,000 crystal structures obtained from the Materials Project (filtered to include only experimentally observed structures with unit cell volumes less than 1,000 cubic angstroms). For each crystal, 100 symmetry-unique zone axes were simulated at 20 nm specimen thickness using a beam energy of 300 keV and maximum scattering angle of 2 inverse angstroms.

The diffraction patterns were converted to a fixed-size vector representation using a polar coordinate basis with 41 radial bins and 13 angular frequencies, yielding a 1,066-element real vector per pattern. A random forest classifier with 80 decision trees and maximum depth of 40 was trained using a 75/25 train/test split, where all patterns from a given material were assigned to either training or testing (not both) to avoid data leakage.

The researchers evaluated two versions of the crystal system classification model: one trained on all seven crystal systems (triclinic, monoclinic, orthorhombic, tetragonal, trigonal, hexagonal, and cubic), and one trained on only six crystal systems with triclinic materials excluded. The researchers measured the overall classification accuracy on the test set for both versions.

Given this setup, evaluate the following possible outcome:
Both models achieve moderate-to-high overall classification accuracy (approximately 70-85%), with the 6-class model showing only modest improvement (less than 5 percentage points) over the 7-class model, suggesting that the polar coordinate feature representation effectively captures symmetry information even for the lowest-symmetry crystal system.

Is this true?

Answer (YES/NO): NO